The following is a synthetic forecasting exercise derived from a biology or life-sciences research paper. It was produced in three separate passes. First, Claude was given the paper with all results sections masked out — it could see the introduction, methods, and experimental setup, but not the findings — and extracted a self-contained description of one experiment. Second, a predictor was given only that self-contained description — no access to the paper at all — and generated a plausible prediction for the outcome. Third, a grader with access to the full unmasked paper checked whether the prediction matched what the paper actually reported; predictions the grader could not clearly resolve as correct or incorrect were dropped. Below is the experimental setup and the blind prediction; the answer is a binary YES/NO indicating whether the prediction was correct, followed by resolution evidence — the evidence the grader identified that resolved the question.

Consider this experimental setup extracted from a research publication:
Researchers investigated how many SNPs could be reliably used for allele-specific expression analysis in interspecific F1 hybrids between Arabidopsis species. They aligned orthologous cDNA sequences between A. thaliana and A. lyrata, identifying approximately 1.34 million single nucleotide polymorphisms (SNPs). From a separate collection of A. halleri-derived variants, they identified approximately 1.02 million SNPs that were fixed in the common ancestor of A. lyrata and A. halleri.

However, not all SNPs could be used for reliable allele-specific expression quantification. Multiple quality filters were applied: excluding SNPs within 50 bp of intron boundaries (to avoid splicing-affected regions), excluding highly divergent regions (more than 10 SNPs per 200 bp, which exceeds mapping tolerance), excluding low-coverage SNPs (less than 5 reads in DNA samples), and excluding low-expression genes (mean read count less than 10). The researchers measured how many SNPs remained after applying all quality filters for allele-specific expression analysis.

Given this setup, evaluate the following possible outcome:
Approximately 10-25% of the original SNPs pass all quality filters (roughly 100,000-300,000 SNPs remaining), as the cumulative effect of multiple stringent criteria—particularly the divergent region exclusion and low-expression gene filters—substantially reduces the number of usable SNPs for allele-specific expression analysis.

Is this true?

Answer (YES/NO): YES